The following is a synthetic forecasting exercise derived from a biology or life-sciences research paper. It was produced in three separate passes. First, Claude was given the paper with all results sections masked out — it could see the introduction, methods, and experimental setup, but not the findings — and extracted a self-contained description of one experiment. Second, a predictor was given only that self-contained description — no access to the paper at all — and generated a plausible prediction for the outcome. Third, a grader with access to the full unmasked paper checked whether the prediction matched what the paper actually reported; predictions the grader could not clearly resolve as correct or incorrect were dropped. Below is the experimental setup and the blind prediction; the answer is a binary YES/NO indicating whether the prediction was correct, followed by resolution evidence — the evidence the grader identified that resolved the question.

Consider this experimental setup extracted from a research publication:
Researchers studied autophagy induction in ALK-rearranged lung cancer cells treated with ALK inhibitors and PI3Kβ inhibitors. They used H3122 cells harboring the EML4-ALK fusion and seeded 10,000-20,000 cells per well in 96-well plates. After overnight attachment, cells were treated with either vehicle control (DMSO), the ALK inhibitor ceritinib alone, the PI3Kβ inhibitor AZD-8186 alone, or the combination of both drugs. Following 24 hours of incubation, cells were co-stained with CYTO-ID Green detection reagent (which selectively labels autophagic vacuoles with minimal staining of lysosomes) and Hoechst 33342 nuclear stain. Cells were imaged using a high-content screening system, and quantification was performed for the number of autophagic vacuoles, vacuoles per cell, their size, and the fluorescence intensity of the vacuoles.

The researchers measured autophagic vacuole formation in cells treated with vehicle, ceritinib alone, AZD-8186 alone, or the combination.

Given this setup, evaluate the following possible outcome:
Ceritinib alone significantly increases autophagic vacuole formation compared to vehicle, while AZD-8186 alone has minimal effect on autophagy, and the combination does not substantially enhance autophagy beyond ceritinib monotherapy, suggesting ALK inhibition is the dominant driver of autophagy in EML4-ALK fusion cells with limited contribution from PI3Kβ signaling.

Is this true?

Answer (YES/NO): NO